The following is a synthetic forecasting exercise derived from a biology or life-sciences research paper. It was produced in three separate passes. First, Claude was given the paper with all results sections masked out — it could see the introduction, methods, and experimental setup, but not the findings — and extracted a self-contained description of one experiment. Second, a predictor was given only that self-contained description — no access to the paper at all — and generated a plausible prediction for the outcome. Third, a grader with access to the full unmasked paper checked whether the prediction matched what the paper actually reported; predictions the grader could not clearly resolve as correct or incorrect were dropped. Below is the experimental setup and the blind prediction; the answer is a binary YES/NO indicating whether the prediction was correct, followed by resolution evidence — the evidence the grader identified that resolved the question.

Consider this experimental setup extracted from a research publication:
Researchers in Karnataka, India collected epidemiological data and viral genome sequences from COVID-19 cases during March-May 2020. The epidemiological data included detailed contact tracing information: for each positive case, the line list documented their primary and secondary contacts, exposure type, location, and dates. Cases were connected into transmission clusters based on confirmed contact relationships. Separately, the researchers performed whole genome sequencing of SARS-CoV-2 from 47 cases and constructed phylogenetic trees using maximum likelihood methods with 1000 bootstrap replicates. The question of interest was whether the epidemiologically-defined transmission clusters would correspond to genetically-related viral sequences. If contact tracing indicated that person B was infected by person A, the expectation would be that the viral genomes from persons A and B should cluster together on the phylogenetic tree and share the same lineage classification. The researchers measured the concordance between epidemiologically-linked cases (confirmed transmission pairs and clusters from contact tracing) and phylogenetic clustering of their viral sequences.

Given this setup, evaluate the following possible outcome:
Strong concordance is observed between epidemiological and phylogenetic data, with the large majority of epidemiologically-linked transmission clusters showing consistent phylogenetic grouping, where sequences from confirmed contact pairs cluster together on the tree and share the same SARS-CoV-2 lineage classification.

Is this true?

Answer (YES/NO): YES